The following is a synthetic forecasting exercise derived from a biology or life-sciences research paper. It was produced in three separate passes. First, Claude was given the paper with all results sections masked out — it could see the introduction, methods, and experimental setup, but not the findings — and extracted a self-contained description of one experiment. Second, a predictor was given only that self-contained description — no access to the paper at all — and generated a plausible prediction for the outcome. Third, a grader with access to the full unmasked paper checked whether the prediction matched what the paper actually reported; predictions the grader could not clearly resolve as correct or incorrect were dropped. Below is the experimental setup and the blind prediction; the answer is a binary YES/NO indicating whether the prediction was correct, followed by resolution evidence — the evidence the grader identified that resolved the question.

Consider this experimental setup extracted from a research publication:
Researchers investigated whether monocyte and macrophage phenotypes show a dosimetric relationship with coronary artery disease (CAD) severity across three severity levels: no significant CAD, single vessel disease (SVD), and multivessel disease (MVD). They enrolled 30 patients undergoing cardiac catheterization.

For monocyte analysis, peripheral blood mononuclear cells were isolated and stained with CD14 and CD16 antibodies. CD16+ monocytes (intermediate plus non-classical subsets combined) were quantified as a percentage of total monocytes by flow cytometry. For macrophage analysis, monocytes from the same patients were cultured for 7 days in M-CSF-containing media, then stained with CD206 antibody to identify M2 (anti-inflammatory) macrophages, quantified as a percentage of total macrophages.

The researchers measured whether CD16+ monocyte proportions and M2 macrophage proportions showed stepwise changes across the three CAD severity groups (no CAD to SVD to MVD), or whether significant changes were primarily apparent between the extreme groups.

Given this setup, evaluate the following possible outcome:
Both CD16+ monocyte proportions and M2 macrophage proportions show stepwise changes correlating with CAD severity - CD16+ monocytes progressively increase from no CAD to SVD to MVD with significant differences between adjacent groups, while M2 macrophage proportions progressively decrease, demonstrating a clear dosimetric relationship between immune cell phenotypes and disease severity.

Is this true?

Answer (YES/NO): NO